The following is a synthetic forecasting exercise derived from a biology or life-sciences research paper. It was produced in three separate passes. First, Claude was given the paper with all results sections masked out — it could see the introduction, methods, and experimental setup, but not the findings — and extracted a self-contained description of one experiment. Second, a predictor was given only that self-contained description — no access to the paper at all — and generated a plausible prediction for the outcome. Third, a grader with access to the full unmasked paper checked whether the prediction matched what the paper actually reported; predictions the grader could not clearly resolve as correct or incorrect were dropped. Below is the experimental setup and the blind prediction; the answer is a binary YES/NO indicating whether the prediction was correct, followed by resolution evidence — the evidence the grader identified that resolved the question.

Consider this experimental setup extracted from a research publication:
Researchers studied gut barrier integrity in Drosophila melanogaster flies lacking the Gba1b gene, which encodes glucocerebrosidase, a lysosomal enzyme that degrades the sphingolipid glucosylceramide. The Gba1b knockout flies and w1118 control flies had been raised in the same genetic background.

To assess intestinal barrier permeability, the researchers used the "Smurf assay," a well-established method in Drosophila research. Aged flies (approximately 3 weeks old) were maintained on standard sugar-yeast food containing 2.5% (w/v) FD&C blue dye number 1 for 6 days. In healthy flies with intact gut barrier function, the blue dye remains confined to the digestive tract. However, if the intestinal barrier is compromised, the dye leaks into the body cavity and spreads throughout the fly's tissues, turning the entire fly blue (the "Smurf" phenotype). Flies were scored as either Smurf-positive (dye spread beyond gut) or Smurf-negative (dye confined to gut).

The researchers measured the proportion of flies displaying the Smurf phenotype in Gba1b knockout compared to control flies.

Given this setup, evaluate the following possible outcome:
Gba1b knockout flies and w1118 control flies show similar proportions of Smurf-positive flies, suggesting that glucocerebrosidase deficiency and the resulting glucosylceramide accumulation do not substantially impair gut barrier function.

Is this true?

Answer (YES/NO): NO